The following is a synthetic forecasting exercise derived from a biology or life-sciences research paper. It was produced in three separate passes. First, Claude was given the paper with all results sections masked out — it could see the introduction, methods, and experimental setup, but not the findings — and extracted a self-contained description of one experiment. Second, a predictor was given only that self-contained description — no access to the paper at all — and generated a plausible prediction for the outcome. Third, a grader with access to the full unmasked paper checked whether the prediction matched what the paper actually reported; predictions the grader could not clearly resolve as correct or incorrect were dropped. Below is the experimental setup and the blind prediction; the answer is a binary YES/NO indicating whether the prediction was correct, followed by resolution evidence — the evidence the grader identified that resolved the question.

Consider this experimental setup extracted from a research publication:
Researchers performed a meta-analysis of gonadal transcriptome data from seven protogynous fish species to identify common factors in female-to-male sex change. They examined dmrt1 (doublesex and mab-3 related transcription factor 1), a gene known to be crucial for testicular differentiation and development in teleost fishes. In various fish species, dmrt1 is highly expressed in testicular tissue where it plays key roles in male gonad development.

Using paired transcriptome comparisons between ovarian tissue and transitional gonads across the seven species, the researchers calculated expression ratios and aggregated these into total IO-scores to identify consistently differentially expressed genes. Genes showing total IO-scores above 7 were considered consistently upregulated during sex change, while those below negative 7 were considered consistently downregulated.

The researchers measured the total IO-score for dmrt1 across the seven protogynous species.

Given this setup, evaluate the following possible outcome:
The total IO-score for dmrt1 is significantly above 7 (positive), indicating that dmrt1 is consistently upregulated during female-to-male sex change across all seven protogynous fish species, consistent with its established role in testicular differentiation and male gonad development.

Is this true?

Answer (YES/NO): NO